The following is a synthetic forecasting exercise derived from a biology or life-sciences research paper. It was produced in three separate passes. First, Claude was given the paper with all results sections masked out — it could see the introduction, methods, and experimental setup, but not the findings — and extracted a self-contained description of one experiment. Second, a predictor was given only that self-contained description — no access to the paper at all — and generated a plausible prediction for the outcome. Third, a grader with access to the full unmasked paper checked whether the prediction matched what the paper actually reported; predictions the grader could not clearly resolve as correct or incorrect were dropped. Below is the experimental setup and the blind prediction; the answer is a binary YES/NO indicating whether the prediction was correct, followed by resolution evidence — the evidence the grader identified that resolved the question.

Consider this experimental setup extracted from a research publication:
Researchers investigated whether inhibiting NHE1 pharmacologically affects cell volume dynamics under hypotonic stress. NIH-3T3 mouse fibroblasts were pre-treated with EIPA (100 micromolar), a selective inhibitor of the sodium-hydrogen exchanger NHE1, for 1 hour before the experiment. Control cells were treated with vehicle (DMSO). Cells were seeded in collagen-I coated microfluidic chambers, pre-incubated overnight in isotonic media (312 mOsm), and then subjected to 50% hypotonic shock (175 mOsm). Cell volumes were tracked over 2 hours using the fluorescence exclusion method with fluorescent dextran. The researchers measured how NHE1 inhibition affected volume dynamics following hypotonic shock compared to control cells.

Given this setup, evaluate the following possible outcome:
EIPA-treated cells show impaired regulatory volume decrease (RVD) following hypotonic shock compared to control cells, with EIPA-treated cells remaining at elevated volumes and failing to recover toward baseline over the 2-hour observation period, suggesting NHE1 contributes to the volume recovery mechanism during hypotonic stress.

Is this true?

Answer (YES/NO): NO